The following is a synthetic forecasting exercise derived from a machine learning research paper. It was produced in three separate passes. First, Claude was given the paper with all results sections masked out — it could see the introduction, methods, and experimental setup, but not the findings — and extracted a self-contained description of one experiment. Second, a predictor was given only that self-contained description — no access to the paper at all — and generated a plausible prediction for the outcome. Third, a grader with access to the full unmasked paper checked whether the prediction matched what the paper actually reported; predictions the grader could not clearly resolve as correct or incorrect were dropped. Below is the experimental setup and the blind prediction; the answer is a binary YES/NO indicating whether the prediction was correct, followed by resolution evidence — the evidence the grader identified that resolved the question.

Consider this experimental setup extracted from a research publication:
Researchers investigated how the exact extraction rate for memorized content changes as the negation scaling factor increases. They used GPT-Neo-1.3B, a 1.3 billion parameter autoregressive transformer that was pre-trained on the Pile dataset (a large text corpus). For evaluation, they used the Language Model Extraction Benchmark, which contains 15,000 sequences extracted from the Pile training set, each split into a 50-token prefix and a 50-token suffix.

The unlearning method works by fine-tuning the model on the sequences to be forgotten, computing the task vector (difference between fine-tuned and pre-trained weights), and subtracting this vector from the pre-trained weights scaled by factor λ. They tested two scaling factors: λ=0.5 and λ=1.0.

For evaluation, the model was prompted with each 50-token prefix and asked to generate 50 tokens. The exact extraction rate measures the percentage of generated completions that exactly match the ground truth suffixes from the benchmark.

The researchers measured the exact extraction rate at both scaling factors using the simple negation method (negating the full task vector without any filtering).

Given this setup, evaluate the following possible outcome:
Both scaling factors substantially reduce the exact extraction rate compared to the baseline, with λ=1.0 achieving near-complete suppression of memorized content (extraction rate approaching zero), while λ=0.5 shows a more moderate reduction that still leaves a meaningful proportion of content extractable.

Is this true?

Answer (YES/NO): NO